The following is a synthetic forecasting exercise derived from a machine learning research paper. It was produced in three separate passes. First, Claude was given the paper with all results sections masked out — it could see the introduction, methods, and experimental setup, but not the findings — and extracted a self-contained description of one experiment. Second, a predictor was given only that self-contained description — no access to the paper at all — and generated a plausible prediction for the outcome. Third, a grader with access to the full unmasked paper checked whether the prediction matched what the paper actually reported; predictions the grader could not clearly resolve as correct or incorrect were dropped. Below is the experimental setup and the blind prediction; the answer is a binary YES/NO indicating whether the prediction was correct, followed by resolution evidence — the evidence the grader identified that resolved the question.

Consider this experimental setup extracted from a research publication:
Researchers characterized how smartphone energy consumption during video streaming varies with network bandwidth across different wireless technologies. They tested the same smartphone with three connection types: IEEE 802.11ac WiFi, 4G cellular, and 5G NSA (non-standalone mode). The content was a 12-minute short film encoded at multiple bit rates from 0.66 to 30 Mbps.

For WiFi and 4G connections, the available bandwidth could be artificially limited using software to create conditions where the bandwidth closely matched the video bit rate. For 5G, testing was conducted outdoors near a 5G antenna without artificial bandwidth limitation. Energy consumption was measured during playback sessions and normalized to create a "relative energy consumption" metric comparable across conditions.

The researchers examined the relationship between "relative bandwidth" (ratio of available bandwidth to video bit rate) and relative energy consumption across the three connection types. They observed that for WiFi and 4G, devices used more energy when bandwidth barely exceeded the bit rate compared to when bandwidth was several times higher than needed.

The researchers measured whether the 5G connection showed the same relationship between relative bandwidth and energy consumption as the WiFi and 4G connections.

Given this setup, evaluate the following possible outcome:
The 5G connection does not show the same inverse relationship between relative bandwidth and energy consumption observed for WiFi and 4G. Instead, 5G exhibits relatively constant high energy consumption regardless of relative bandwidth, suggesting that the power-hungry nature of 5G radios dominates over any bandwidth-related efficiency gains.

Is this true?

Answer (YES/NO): YES